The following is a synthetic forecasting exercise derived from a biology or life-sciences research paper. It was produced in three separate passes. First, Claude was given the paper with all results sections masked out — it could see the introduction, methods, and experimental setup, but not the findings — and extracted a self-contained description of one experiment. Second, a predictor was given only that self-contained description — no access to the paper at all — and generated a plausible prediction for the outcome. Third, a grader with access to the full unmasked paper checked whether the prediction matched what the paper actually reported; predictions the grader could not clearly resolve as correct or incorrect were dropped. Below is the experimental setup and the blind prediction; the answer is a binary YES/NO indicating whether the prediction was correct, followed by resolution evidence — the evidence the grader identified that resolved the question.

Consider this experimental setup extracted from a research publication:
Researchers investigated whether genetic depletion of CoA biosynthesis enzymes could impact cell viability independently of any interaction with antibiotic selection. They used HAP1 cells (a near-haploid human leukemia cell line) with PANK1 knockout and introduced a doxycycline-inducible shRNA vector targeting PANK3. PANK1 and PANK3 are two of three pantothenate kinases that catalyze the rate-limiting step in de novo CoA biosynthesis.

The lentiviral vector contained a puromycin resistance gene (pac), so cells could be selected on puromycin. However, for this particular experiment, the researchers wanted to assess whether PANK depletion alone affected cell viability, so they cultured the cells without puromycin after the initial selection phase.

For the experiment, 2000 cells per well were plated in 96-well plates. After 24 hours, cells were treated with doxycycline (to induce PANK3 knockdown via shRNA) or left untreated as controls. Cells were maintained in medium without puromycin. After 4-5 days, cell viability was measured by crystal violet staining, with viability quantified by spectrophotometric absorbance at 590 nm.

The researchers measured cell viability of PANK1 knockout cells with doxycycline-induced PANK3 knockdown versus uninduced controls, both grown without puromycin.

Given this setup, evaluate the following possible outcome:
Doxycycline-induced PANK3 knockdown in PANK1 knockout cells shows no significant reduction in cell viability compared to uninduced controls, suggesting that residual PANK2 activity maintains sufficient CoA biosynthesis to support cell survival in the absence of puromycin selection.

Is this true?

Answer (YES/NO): YES